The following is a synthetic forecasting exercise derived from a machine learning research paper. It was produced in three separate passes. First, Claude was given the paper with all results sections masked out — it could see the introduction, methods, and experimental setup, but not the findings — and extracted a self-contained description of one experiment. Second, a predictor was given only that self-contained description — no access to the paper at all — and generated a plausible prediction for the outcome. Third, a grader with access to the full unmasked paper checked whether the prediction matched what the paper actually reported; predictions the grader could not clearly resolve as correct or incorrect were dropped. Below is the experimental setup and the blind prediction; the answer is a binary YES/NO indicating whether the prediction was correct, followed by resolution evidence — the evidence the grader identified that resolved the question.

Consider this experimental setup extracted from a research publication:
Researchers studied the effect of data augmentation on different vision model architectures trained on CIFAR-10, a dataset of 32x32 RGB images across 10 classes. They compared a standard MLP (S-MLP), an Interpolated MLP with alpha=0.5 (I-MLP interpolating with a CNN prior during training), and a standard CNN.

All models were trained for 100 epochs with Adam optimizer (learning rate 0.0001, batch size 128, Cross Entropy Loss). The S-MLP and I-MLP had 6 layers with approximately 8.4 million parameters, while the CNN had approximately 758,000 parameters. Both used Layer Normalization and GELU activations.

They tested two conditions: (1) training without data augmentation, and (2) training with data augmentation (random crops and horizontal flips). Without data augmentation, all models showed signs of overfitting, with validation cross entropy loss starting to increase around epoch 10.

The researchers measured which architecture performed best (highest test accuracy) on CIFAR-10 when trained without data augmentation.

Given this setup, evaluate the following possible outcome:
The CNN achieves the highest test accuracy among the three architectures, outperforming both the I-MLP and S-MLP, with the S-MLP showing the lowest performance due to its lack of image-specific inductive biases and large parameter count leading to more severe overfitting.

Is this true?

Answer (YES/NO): NO